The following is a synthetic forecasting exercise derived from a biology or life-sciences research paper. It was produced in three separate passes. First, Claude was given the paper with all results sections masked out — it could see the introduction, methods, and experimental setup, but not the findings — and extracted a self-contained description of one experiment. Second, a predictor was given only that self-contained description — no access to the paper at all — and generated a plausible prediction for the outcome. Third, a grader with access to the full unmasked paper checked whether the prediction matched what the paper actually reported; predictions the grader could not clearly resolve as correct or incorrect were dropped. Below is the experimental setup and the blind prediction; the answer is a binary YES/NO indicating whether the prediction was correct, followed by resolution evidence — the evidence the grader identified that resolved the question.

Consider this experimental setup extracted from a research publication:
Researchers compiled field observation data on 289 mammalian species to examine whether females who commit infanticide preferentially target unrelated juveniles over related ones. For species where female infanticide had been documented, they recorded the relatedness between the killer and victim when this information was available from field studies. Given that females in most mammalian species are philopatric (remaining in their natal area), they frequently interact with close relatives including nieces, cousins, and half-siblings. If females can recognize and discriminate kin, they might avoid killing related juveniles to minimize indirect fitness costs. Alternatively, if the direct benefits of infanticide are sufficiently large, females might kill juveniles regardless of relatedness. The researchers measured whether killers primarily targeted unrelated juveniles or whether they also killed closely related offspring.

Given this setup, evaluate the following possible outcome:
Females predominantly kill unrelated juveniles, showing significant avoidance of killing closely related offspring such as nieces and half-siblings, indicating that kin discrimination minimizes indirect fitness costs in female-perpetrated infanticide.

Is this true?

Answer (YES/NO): NO